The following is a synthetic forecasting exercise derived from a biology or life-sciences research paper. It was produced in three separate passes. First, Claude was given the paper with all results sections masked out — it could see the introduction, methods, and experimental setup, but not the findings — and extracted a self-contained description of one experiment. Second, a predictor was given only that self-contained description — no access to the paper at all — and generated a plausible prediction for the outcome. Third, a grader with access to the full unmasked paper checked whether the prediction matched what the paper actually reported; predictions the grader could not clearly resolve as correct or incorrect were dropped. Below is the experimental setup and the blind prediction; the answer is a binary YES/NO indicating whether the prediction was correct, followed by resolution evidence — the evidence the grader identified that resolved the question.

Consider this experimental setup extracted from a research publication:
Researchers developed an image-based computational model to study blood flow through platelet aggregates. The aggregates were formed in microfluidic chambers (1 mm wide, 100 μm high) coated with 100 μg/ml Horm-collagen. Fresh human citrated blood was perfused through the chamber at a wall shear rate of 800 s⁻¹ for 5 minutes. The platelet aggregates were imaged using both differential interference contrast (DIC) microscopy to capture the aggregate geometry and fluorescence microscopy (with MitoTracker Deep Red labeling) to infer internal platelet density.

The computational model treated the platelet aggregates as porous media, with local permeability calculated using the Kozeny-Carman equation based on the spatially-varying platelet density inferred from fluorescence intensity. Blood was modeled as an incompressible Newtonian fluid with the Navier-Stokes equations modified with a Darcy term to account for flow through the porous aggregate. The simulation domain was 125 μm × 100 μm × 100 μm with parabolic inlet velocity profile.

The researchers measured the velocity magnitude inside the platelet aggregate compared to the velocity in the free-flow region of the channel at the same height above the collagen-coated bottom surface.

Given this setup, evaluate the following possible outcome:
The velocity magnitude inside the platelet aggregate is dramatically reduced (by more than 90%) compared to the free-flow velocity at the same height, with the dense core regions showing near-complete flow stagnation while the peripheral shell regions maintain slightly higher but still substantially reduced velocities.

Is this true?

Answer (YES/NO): YES